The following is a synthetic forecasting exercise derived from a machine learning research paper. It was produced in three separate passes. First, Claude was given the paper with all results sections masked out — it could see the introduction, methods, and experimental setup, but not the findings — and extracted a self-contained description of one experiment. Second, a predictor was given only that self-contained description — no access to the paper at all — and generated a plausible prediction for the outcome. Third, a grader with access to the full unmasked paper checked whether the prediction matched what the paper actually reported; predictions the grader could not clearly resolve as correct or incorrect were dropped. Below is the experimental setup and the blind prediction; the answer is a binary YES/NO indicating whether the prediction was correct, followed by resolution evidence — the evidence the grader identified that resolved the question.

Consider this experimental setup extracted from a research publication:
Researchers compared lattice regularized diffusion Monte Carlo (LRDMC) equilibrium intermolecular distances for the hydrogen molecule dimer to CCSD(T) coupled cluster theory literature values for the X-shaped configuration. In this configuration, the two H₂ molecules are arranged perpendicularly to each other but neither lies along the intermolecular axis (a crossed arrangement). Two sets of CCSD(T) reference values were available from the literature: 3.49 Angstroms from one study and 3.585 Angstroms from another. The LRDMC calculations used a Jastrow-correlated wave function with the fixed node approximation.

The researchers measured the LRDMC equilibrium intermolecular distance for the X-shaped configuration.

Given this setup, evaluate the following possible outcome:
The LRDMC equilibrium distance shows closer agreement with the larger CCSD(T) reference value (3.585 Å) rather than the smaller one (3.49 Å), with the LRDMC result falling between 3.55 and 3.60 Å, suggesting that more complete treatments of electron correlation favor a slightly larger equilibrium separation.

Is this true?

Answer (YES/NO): NO